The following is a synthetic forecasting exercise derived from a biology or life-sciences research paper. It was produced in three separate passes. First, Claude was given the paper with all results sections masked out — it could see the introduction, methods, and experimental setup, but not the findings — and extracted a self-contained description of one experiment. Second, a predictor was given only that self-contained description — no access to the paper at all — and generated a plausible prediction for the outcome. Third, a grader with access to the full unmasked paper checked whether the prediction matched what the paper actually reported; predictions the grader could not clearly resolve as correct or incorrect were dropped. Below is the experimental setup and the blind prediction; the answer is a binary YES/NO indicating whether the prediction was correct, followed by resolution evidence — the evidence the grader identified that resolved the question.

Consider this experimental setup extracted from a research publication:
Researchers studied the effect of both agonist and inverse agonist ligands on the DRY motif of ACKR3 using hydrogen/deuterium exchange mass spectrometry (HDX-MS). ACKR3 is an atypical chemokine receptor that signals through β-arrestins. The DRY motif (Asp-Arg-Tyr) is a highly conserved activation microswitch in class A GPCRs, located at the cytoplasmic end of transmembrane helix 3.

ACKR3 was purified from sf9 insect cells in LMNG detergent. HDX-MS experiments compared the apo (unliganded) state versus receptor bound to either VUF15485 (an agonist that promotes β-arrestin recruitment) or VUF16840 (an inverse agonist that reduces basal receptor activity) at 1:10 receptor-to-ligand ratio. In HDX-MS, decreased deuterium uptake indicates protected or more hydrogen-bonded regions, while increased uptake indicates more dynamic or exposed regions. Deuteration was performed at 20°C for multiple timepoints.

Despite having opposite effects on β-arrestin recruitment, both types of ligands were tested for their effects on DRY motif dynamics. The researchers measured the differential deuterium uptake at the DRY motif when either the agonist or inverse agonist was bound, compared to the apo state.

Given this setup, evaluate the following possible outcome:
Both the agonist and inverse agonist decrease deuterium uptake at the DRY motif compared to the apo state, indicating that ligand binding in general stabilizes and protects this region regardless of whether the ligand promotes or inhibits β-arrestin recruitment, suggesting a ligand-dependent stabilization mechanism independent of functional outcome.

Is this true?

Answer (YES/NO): YES